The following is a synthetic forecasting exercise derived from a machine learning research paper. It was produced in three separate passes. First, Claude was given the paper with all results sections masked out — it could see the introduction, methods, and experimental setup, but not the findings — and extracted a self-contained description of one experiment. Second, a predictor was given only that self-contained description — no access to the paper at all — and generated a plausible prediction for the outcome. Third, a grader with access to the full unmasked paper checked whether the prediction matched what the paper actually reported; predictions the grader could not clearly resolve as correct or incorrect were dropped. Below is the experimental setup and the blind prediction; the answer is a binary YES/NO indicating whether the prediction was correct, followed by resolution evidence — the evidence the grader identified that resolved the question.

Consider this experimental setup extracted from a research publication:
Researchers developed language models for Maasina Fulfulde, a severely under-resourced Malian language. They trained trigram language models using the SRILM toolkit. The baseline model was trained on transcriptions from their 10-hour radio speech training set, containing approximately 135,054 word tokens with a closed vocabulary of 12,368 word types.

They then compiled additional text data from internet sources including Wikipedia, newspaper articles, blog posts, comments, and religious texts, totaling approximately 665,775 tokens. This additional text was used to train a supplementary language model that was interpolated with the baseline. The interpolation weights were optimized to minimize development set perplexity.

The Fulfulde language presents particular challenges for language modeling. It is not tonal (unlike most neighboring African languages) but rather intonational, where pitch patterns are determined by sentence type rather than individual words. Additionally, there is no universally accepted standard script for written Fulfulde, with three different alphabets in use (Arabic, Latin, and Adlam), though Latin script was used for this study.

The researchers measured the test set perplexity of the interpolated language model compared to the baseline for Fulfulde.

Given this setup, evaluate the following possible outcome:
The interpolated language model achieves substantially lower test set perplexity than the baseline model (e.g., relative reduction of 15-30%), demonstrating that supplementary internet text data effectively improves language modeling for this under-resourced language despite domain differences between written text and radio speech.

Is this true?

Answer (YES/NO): NO